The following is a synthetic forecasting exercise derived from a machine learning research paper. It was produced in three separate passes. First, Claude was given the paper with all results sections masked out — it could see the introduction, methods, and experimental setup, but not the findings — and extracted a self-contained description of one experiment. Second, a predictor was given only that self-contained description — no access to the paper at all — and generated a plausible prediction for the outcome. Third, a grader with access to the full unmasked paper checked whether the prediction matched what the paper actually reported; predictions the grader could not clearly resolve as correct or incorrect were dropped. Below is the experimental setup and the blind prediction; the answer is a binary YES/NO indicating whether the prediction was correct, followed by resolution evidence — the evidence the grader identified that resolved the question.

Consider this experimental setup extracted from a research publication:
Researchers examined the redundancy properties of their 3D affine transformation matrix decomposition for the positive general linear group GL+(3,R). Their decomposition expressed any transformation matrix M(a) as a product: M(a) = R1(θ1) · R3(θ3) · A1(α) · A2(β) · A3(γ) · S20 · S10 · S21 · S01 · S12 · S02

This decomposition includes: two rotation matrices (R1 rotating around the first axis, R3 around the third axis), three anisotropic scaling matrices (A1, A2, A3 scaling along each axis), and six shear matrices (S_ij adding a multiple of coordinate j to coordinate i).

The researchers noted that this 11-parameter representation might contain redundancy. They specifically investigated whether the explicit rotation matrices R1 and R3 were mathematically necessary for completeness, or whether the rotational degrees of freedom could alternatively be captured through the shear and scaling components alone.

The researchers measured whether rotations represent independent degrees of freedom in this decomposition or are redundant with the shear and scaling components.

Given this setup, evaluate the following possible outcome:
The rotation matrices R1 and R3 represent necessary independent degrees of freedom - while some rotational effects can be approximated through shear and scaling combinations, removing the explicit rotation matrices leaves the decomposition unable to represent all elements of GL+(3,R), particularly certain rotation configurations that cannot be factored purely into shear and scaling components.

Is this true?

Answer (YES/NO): NO